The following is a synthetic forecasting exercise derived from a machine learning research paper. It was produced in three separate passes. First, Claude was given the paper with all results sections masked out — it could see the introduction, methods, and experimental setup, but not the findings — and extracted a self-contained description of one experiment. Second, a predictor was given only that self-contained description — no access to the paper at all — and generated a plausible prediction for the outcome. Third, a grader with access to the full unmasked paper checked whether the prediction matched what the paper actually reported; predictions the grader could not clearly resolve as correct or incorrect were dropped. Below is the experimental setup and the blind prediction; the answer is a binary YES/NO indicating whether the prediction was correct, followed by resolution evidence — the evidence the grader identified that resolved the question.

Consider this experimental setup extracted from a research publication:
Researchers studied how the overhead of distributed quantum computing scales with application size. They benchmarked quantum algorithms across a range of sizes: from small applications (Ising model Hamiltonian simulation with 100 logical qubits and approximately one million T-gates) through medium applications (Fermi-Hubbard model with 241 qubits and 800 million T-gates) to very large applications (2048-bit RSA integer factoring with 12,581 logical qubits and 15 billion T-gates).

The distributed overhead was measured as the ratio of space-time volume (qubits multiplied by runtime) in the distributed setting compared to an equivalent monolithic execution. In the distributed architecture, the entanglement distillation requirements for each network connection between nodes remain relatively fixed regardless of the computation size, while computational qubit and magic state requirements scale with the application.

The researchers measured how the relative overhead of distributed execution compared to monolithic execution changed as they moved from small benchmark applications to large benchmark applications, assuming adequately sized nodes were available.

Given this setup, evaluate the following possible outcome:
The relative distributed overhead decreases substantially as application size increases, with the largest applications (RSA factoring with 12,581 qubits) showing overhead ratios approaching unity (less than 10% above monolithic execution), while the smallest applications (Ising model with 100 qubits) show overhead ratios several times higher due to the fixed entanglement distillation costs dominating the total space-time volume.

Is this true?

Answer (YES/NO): NO